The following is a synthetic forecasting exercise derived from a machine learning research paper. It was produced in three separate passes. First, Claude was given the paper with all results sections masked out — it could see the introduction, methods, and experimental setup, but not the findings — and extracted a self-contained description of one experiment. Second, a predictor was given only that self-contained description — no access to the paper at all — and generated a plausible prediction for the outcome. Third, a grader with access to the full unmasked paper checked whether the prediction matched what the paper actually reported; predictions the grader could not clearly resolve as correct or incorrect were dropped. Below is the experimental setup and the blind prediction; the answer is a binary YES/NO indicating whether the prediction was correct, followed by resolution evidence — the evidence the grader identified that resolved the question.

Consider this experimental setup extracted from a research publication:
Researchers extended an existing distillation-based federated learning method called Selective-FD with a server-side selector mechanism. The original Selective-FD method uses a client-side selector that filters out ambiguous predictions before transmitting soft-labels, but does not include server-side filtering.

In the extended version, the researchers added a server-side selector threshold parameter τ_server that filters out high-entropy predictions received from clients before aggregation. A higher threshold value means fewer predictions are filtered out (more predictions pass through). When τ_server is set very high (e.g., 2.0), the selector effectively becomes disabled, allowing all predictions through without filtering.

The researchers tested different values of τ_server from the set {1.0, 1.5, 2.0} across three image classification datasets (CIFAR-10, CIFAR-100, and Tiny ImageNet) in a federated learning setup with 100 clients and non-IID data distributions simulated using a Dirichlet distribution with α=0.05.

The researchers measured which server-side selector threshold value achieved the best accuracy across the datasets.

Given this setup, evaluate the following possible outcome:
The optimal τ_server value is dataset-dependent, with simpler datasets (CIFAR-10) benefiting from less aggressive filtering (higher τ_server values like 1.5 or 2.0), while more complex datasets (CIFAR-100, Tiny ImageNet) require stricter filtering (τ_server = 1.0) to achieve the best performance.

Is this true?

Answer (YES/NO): NO